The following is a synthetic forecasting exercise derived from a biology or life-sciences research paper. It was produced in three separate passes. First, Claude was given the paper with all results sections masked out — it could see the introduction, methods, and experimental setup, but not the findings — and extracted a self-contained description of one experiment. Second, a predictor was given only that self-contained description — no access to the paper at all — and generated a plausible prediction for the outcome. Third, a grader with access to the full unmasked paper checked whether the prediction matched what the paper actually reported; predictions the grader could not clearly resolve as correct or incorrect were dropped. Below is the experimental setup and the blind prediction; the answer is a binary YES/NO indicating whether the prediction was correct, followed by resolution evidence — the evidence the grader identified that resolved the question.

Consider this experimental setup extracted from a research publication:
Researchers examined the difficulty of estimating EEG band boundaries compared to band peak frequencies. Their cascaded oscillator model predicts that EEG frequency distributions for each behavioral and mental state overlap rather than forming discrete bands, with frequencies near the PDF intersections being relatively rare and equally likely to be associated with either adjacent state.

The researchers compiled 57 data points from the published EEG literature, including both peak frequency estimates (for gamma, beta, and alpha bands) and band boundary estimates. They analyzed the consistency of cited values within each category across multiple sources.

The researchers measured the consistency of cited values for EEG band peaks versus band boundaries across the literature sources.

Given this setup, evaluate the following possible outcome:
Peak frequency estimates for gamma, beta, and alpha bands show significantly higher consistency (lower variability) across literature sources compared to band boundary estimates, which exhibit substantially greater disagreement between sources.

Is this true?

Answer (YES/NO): YES